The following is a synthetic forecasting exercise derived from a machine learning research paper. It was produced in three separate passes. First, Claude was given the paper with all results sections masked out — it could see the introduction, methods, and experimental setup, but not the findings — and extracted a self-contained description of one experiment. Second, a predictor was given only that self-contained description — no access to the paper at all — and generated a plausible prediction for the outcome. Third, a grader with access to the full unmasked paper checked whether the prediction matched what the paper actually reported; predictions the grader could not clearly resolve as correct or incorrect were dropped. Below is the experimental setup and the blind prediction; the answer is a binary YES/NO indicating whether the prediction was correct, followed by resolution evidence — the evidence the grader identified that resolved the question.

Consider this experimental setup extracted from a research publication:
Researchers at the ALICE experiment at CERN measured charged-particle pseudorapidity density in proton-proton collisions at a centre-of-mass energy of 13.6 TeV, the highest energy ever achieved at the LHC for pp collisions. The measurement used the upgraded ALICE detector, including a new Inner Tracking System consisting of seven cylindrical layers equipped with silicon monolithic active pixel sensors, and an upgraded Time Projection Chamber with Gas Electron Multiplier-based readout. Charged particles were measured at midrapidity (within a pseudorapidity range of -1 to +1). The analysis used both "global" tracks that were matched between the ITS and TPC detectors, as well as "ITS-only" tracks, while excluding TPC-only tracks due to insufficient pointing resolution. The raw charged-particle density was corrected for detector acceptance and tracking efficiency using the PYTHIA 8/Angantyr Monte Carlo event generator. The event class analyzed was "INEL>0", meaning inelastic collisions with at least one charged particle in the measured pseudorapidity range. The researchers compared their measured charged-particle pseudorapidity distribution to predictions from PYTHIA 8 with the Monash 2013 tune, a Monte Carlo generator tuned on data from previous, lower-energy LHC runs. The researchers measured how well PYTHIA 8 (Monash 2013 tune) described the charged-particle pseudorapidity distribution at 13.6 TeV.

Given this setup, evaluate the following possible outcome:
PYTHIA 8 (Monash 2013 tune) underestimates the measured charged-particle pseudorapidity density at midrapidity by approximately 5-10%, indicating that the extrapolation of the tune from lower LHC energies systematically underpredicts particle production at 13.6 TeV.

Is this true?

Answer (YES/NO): NO